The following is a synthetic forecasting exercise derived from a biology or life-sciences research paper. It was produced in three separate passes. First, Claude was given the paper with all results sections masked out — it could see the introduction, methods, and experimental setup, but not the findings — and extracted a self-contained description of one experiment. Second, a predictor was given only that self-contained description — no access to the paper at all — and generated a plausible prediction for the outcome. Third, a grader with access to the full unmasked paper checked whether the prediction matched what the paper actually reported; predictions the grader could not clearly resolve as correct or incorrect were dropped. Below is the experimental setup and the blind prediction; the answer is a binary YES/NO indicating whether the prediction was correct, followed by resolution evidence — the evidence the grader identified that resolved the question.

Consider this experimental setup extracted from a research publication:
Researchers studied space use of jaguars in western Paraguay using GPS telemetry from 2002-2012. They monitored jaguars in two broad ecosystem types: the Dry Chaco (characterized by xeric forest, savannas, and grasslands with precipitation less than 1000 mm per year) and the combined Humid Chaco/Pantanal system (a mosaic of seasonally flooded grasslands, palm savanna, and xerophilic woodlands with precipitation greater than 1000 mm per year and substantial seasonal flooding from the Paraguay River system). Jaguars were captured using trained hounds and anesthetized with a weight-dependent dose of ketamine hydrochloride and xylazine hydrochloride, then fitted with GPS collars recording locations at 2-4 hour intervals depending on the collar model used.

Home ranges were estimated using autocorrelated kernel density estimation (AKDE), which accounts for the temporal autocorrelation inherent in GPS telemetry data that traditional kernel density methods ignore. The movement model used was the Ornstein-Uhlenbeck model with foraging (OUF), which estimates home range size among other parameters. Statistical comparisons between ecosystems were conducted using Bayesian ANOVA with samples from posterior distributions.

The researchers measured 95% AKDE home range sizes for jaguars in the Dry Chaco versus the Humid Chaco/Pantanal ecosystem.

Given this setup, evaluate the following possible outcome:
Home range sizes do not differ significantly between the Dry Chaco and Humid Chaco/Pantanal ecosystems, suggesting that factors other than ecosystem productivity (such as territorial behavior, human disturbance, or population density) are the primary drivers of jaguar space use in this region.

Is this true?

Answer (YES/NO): NO